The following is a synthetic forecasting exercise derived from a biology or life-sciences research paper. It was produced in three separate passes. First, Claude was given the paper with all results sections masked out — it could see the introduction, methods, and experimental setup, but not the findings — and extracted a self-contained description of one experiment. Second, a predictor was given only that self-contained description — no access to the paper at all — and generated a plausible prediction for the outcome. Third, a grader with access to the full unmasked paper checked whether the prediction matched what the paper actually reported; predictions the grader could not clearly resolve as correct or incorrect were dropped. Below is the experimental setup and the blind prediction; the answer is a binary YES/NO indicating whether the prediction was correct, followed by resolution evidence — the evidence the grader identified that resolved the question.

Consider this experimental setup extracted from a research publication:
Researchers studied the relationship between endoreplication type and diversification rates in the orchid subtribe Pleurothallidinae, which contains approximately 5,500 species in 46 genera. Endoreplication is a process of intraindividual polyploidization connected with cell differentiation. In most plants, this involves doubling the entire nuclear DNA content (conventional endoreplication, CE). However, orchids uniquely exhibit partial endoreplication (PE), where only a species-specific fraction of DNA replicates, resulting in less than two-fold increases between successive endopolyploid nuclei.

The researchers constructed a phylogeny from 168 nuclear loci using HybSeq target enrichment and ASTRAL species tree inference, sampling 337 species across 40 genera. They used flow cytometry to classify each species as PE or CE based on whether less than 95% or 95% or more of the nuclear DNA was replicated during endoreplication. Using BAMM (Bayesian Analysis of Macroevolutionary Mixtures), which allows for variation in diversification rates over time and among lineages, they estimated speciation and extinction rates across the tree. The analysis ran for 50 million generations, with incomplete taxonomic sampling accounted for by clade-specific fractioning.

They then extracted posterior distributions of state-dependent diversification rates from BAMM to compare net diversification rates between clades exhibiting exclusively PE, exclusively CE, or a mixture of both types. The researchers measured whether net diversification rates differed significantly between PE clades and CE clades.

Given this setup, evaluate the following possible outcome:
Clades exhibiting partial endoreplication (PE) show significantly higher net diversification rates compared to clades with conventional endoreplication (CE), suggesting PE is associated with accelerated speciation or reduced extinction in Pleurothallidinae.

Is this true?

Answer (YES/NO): YES